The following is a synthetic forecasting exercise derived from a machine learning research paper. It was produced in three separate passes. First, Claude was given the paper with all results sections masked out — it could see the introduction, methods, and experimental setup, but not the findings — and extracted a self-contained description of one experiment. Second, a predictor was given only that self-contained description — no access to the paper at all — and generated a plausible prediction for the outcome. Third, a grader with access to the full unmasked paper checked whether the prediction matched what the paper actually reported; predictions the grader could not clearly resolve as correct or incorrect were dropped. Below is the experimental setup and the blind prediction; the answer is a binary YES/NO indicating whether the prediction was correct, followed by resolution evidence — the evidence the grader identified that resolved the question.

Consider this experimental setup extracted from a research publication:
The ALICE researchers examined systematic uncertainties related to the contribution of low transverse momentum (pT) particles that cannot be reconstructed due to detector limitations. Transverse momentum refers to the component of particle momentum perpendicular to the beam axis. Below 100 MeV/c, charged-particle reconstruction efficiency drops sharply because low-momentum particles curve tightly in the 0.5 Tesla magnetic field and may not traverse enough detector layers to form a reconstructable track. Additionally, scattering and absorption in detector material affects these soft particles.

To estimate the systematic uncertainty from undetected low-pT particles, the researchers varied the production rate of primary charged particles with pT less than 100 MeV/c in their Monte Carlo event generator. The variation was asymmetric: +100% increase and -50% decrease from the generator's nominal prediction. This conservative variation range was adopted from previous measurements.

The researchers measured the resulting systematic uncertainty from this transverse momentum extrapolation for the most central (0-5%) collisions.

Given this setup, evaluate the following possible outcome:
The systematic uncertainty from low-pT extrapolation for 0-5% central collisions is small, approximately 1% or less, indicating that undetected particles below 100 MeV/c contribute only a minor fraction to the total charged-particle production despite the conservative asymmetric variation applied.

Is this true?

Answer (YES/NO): NO